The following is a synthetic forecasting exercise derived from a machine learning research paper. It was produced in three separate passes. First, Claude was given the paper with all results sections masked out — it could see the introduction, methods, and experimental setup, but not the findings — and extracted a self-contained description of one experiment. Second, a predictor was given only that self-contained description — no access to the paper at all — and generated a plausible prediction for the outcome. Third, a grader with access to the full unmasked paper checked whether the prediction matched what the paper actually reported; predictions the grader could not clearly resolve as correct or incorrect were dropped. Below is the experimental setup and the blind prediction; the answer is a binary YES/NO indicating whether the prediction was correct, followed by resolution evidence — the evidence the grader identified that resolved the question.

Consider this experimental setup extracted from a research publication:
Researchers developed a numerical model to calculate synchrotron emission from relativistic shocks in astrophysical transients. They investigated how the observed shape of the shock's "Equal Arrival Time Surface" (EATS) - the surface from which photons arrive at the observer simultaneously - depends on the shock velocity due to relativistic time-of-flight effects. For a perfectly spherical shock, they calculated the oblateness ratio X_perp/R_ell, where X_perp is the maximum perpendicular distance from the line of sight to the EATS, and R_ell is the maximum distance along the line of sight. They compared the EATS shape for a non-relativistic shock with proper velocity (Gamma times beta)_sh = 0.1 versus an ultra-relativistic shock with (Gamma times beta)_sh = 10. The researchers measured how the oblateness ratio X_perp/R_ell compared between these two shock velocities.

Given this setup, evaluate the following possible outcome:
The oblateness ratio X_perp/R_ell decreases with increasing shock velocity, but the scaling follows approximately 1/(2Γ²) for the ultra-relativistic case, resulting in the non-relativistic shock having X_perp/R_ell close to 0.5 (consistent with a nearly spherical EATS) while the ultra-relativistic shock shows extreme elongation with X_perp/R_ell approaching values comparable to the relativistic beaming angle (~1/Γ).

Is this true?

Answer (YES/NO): NO